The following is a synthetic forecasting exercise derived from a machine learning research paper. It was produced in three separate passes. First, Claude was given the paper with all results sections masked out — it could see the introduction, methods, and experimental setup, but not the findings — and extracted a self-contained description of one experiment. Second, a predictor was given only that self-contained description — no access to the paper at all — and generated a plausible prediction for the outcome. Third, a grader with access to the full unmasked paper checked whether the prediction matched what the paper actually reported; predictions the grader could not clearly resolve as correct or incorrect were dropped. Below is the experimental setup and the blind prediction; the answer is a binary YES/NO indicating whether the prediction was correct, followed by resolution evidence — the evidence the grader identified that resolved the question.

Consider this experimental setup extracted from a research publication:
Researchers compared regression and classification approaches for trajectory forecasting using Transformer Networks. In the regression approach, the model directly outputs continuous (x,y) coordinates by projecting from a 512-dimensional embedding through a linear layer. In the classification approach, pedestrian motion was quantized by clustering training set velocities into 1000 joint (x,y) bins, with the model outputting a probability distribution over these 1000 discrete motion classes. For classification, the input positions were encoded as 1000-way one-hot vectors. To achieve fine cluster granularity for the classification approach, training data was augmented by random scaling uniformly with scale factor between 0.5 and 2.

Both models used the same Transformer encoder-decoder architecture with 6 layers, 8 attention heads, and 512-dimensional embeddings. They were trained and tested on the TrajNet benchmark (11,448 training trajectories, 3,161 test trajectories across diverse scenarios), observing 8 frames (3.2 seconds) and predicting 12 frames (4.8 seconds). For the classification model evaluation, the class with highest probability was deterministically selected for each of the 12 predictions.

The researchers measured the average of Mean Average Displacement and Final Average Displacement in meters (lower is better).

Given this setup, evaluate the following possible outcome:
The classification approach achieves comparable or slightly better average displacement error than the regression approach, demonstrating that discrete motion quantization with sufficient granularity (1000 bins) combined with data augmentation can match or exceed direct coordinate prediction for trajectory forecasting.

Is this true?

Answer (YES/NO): NO